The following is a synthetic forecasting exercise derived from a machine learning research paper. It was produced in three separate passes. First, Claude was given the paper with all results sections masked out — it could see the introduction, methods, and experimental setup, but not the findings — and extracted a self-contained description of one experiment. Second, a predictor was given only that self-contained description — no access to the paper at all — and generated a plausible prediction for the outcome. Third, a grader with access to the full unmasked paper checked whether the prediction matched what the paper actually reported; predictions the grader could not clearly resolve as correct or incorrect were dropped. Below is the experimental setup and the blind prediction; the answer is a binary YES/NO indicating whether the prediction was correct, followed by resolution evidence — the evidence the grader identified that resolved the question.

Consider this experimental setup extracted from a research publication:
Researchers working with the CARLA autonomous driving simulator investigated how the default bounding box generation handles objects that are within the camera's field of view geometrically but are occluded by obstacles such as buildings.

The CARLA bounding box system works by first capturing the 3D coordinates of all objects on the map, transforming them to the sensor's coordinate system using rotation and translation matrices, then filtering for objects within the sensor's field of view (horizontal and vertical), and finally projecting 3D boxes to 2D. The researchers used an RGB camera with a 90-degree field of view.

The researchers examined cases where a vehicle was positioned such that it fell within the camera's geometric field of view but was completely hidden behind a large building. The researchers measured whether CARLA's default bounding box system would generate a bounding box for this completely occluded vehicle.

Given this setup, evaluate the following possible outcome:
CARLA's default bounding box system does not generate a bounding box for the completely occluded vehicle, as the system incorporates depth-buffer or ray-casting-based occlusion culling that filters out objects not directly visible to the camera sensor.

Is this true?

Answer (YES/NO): NO